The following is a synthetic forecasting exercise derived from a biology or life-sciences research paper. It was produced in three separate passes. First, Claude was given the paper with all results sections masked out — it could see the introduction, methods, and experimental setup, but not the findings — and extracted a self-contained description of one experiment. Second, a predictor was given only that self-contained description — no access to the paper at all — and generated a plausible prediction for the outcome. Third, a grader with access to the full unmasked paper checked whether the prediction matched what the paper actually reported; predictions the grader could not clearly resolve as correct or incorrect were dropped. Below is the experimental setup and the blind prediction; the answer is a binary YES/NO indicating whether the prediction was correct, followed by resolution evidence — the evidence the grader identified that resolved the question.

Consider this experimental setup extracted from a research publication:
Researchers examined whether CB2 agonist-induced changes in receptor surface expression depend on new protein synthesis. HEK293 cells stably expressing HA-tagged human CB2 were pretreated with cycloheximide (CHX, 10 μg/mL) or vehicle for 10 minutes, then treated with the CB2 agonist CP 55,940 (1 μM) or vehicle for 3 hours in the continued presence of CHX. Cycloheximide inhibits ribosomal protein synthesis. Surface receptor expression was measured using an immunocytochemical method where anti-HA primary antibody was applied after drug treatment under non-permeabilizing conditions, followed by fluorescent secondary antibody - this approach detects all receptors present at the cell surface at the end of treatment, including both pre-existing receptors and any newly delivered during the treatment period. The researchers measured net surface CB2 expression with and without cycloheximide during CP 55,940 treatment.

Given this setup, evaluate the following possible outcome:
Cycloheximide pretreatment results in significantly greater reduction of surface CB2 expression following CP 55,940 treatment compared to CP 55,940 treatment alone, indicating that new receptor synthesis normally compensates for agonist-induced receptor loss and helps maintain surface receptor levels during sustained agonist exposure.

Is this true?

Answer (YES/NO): YES